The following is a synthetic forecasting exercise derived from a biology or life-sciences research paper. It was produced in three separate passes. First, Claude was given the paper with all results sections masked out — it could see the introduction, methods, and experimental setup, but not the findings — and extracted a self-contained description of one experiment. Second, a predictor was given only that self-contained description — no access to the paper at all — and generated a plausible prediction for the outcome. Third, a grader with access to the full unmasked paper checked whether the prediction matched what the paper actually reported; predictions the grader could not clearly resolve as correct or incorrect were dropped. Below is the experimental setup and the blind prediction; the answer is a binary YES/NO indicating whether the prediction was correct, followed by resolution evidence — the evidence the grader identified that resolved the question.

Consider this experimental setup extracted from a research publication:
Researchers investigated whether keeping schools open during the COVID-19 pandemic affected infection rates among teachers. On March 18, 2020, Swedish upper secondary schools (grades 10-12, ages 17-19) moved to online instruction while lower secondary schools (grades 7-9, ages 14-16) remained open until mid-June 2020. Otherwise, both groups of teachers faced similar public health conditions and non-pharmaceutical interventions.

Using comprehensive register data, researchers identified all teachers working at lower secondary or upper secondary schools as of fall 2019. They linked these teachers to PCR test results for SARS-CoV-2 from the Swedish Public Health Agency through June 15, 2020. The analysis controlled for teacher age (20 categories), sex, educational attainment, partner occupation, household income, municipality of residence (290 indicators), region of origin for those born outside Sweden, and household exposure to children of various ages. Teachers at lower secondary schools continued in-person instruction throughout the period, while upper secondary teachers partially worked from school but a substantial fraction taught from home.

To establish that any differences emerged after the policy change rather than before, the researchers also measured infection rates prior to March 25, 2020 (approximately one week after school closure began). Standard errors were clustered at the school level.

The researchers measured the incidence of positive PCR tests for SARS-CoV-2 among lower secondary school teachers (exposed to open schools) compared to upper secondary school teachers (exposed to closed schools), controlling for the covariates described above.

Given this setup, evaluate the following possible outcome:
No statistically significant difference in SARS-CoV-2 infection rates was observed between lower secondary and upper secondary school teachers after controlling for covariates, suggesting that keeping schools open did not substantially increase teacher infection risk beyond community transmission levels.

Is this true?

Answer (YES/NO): NO